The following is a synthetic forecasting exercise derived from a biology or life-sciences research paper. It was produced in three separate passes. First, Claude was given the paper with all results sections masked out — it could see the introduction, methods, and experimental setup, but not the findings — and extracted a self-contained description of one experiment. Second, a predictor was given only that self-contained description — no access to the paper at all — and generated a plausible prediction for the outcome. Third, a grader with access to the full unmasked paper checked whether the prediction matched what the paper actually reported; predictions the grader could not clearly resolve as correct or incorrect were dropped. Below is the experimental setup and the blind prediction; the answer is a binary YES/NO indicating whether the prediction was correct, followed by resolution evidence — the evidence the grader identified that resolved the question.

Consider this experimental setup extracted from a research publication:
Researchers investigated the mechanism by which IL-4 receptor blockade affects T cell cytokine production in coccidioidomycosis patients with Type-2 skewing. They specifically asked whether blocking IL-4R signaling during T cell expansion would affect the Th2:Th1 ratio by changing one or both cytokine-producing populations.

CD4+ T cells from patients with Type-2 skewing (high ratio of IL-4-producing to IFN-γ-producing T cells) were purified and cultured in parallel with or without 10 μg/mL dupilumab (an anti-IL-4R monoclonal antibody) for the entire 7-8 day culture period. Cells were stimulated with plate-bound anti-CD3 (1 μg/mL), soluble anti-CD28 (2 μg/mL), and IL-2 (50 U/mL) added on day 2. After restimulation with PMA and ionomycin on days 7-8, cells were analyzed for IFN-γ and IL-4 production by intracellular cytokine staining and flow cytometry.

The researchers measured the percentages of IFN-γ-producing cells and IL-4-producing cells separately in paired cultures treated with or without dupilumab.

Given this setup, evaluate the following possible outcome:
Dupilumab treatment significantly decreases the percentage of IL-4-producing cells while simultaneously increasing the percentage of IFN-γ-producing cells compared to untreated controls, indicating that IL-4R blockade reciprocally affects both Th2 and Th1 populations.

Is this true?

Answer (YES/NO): YES